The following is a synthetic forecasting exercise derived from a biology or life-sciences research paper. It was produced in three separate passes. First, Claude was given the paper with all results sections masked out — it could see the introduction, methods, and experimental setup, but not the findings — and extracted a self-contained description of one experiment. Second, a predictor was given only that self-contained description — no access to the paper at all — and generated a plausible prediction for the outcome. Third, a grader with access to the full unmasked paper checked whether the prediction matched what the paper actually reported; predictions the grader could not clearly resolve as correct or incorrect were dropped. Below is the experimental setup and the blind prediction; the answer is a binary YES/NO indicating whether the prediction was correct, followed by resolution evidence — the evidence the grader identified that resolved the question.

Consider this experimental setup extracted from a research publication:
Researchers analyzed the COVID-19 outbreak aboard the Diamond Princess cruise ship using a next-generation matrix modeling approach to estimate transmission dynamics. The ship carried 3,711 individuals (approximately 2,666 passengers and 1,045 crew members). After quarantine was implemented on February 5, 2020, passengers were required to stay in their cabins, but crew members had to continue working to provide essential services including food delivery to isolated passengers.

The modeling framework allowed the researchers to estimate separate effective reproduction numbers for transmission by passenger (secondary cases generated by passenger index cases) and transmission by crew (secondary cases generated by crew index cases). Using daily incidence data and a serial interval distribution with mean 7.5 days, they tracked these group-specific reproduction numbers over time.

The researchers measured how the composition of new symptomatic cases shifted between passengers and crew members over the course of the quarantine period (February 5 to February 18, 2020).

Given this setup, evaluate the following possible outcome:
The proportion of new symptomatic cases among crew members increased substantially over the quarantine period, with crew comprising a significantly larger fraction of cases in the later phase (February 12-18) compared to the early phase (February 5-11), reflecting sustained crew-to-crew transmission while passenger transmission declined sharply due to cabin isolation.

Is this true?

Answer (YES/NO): YES